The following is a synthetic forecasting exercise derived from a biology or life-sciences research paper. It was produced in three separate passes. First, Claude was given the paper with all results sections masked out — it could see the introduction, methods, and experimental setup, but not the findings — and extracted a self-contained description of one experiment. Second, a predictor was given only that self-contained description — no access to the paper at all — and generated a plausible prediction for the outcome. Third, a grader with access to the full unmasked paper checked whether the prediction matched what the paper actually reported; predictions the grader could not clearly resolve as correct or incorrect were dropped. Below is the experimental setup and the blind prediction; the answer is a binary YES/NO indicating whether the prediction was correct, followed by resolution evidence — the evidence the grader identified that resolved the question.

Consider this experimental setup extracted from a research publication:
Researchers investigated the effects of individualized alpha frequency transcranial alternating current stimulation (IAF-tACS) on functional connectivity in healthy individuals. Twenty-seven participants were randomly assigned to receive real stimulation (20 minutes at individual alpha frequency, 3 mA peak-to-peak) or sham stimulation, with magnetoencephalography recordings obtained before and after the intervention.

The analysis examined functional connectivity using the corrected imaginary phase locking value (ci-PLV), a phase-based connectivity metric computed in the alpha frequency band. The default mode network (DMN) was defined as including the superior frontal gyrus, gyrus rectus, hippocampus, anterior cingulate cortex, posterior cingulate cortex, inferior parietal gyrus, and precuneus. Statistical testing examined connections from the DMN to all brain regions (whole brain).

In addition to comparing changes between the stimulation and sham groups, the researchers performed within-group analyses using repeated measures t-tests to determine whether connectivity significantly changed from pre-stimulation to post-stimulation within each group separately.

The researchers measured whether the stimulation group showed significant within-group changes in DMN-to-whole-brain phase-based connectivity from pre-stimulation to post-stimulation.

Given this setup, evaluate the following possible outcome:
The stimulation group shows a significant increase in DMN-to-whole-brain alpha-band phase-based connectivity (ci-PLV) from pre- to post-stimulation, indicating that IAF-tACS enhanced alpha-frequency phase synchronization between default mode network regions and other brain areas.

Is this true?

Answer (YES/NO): NO